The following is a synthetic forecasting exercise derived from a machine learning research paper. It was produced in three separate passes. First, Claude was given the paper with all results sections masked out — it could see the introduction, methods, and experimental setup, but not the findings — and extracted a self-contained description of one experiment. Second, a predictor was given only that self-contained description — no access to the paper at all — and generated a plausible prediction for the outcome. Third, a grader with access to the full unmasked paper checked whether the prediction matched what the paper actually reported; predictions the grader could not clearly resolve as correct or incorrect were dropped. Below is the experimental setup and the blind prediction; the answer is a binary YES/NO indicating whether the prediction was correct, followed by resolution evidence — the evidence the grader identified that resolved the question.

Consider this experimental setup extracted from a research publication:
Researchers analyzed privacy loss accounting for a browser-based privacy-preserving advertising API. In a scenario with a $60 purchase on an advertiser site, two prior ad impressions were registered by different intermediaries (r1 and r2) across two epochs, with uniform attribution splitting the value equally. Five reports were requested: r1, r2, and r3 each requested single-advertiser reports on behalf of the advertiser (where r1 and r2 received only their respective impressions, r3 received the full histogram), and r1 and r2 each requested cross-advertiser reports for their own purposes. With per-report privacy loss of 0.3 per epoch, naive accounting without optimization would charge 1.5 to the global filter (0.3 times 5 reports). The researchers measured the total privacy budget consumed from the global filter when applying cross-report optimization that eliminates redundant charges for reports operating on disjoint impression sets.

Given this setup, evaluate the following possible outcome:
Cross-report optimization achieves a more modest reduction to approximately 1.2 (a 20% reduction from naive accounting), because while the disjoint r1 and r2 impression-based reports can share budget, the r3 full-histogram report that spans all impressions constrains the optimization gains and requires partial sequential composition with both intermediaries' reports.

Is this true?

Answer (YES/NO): NO